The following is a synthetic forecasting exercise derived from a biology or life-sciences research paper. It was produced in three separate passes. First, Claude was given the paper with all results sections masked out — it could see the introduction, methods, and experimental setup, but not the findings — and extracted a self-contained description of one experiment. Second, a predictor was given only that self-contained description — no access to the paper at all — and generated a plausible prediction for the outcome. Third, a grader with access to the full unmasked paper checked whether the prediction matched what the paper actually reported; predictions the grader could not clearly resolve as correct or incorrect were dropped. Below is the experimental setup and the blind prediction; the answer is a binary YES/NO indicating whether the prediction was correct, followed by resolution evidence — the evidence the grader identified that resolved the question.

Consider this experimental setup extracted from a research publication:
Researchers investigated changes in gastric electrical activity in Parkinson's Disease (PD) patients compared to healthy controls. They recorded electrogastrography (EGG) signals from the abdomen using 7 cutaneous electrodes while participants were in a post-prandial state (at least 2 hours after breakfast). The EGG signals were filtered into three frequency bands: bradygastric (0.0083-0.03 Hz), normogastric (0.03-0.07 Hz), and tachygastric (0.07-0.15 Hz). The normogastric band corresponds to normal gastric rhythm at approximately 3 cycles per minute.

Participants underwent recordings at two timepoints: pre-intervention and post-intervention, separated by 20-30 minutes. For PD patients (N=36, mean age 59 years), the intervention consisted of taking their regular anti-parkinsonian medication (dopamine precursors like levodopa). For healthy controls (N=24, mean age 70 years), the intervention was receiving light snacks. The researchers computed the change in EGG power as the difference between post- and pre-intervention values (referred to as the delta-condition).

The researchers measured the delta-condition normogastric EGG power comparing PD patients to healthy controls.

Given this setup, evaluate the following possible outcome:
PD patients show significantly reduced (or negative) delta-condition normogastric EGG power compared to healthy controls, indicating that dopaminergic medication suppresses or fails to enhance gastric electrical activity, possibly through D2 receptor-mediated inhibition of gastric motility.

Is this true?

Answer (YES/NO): NO